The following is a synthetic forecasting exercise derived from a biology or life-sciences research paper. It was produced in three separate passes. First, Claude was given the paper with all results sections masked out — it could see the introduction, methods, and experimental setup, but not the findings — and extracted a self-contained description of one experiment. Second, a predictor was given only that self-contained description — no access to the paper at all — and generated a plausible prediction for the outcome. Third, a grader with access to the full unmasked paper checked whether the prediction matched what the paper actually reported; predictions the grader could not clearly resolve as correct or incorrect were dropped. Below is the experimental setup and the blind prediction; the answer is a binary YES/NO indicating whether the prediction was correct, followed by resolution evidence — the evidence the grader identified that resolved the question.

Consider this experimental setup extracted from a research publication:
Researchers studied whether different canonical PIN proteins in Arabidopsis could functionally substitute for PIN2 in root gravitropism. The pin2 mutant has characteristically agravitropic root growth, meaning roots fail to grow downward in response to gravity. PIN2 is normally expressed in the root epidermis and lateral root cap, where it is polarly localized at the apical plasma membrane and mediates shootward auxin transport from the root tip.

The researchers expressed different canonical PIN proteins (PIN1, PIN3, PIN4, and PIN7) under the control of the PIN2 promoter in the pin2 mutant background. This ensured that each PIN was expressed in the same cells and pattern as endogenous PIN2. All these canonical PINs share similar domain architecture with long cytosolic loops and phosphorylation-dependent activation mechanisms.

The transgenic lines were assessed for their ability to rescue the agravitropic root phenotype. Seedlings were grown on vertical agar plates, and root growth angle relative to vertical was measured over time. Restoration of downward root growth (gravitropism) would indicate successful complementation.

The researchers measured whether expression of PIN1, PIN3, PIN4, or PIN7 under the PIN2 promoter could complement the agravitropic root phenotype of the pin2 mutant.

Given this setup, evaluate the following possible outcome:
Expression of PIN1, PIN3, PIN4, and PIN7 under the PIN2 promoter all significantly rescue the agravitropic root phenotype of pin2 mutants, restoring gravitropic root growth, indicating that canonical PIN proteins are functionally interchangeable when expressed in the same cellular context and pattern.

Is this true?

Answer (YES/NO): NO